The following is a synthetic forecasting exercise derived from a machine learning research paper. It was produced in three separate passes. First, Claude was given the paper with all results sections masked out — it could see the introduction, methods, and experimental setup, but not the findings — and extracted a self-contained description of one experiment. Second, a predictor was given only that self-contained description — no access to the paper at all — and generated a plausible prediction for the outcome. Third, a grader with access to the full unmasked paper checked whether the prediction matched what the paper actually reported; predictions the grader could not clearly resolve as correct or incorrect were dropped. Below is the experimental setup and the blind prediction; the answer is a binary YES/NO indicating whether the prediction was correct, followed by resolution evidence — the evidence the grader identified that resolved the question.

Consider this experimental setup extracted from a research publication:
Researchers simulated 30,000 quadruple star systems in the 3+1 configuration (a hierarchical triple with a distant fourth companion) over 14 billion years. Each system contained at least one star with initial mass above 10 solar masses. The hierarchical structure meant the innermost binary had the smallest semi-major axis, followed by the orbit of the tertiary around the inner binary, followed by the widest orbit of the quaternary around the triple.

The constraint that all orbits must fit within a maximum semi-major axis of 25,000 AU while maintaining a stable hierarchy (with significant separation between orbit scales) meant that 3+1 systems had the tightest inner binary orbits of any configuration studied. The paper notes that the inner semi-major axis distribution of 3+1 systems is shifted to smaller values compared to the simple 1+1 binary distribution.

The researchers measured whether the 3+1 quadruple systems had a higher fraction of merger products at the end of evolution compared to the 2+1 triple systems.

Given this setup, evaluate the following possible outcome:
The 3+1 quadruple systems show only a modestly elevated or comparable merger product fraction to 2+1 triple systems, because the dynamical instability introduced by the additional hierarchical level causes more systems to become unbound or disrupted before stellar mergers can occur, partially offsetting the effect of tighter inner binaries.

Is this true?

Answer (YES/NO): NO